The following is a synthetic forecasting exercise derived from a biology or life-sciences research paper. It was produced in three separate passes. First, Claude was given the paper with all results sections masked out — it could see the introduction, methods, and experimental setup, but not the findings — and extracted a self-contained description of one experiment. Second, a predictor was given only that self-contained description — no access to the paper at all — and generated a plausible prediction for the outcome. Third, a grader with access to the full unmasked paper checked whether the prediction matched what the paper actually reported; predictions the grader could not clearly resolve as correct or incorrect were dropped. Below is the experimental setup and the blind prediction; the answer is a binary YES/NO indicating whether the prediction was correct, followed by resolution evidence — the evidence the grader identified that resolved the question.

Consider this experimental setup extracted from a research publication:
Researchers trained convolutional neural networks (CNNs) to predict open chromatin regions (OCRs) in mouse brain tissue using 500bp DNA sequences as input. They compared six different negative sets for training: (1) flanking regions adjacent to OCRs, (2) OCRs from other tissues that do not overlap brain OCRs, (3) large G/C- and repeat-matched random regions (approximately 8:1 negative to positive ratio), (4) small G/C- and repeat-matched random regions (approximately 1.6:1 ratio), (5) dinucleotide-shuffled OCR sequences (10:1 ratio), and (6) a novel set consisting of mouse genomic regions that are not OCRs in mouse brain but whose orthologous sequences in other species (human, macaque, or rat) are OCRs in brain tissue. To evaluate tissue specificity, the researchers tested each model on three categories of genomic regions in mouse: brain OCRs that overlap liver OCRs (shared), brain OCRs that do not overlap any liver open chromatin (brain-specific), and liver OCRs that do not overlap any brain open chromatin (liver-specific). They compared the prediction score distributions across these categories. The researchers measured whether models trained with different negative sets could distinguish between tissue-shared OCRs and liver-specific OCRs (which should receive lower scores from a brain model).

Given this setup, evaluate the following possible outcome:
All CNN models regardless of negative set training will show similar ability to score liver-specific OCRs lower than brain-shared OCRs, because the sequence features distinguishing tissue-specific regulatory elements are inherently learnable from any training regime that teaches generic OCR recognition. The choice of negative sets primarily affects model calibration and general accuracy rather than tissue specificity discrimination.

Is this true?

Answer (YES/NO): NO